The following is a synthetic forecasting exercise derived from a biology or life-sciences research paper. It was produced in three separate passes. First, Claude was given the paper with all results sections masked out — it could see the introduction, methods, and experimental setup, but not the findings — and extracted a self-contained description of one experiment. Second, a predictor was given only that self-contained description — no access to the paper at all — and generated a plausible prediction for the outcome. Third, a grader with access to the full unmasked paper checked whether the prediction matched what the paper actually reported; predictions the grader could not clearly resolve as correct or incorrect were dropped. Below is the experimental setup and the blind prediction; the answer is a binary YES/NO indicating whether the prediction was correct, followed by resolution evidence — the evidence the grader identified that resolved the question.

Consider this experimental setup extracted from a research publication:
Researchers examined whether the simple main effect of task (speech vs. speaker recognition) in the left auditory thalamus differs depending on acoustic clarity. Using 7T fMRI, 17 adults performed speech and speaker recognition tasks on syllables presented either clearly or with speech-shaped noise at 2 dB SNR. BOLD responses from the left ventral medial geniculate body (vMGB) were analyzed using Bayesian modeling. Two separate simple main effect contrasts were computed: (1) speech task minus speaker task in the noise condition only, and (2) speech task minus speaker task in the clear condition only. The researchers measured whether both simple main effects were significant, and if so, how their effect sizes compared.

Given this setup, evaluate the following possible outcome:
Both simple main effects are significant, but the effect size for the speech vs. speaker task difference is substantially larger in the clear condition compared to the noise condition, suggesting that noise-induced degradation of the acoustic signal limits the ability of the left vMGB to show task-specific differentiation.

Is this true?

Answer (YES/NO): NO